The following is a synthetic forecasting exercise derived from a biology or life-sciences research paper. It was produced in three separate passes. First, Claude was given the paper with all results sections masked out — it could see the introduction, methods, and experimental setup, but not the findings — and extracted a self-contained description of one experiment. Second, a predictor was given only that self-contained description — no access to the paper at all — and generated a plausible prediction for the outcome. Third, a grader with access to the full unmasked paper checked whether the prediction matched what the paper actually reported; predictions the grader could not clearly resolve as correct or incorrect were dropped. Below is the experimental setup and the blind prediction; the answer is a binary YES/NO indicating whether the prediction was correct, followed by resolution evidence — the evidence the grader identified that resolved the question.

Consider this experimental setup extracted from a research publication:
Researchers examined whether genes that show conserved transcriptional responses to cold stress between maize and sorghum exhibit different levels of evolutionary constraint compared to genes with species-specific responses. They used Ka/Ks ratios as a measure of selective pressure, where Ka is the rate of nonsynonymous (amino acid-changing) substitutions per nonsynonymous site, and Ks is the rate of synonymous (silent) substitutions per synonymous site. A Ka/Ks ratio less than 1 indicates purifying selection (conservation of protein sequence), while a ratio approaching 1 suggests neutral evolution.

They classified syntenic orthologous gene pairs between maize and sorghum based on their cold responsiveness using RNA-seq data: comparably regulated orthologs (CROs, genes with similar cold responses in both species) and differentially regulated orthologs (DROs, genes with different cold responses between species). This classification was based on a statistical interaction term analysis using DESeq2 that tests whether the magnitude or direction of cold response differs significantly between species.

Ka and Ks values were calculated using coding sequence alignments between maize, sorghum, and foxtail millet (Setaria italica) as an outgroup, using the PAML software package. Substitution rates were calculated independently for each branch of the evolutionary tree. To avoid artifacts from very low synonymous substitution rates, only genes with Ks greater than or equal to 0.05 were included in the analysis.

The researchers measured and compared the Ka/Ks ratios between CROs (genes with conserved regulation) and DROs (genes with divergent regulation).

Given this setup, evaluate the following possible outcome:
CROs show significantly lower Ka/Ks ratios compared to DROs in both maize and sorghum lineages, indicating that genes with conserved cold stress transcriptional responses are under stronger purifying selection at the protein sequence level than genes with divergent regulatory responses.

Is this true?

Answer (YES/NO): YES